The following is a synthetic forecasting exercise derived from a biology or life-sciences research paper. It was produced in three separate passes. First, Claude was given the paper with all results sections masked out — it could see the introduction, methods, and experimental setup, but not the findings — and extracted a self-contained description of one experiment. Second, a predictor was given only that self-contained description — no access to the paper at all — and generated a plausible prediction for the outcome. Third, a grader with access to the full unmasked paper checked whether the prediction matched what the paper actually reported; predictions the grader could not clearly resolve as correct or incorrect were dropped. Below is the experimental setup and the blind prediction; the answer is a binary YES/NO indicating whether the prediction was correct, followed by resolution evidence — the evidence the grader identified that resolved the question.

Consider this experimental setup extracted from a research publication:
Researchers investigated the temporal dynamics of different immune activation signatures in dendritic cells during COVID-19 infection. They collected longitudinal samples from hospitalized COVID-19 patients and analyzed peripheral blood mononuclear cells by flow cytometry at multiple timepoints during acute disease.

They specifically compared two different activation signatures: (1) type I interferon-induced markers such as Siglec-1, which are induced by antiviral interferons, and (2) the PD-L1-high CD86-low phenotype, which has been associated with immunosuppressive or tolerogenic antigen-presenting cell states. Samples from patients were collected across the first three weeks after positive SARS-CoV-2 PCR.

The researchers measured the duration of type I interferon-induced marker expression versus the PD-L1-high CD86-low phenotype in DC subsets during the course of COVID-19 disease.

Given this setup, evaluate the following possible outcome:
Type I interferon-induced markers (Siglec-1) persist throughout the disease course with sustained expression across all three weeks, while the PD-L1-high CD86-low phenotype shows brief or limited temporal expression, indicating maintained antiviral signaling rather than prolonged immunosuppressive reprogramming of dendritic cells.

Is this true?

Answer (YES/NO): NO